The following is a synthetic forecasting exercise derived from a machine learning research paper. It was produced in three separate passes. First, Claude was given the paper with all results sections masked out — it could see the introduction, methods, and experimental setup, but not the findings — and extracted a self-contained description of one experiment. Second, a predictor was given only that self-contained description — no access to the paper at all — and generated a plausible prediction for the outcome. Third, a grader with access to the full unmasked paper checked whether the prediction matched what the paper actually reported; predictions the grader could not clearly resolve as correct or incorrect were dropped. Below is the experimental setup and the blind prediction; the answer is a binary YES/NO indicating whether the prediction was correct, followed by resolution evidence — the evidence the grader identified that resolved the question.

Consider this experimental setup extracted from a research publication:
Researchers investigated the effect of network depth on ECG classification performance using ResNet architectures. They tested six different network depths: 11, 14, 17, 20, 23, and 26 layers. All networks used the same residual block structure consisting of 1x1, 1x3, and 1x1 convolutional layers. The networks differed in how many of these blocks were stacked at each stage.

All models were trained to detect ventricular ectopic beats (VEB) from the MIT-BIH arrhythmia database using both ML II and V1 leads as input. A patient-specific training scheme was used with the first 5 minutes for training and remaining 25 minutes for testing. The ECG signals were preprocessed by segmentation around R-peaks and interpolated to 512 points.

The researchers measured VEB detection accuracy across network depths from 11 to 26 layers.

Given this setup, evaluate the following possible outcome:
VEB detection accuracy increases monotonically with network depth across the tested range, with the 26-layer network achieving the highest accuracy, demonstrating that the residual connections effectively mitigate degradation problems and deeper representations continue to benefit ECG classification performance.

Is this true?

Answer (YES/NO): NO